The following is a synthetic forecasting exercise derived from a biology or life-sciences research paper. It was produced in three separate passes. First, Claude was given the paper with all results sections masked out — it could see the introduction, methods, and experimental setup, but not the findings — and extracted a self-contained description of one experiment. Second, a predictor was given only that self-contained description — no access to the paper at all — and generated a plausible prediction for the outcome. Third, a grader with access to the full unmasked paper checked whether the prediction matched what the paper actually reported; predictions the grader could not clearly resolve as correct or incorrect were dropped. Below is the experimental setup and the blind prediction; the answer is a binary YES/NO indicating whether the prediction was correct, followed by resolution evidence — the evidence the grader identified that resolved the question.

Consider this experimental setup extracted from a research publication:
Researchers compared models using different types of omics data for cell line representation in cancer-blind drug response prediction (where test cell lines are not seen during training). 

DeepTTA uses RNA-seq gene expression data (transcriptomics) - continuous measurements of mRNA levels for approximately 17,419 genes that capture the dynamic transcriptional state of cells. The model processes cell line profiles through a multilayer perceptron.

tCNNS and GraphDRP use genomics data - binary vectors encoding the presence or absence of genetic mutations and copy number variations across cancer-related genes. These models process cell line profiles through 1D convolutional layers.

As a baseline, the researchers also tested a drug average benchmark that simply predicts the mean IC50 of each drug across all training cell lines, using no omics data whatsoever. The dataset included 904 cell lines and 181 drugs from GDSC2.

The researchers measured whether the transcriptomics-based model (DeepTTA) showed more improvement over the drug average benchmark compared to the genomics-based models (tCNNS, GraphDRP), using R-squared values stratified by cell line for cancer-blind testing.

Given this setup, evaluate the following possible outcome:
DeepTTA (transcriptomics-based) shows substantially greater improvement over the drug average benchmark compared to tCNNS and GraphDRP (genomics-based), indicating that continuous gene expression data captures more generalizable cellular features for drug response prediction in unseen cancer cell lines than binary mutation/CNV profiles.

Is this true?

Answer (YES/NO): YES